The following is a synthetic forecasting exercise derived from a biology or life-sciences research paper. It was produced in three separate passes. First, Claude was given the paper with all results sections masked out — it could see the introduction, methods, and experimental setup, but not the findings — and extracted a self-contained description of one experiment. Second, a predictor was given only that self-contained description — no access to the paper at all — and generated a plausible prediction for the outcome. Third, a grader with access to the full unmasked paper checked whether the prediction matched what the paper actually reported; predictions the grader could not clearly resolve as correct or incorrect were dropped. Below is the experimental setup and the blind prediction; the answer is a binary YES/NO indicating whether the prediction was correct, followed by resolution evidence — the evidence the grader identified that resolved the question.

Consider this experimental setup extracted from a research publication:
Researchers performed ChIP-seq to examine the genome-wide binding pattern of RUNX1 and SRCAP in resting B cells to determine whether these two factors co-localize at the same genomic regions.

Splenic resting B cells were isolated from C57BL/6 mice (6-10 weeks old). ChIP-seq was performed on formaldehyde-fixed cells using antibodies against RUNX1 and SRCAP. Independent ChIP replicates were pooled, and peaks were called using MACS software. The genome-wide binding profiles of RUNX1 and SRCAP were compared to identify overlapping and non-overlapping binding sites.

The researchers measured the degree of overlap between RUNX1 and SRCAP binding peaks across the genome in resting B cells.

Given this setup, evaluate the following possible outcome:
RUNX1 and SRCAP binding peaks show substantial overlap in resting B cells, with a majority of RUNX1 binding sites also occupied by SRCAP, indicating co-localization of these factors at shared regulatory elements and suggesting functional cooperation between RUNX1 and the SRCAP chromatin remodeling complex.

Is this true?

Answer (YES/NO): YES